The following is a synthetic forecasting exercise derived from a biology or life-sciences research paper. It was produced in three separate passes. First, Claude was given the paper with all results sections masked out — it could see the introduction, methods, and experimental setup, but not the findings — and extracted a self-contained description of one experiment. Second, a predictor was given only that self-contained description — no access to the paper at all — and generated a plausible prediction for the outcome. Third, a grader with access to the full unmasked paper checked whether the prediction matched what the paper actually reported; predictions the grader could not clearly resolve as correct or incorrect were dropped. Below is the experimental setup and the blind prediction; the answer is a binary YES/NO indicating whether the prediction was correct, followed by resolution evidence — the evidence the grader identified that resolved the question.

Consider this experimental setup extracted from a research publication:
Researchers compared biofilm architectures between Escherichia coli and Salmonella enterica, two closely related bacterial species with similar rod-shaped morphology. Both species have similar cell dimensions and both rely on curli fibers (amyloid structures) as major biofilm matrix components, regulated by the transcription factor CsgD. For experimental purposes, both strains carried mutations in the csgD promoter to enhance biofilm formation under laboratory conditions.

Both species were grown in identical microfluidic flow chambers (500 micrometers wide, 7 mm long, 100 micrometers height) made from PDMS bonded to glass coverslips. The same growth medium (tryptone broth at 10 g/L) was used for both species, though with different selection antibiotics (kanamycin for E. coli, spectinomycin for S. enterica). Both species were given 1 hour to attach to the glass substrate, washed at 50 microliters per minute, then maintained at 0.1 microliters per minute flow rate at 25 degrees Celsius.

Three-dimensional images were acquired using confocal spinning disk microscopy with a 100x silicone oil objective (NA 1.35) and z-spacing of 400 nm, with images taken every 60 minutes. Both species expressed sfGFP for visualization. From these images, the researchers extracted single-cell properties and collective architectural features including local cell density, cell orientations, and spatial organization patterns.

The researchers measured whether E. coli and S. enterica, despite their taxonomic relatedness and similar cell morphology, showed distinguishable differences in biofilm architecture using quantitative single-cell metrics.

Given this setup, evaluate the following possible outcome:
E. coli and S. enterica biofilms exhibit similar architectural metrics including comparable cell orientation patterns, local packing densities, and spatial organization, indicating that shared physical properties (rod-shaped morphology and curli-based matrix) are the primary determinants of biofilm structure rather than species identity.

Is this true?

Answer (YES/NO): NO